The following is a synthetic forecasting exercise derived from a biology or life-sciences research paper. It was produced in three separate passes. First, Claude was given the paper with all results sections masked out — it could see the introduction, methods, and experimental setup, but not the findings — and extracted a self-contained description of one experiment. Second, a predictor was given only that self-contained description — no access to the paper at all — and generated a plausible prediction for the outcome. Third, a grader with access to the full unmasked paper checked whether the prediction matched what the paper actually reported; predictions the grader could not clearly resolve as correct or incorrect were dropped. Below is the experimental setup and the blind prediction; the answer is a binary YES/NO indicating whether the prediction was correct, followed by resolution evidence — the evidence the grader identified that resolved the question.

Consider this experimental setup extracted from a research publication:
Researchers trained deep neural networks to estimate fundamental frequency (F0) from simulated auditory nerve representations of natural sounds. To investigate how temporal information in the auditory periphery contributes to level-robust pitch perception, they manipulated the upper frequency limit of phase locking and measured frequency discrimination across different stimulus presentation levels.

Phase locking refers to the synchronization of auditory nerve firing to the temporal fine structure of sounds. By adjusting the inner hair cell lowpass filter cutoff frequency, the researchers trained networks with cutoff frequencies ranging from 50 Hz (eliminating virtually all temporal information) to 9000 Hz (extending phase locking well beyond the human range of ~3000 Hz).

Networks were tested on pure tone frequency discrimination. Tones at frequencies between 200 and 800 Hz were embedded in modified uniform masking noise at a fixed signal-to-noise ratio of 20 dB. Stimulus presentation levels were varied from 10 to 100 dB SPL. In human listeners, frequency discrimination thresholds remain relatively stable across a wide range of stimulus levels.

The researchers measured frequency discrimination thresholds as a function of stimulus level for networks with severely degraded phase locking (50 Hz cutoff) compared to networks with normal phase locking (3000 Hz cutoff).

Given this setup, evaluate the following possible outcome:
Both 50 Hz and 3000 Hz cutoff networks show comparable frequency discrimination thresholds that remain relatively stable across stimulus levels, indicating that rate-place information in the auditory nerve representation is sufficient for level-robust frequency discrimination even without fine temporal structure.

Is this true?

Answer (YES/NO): NO